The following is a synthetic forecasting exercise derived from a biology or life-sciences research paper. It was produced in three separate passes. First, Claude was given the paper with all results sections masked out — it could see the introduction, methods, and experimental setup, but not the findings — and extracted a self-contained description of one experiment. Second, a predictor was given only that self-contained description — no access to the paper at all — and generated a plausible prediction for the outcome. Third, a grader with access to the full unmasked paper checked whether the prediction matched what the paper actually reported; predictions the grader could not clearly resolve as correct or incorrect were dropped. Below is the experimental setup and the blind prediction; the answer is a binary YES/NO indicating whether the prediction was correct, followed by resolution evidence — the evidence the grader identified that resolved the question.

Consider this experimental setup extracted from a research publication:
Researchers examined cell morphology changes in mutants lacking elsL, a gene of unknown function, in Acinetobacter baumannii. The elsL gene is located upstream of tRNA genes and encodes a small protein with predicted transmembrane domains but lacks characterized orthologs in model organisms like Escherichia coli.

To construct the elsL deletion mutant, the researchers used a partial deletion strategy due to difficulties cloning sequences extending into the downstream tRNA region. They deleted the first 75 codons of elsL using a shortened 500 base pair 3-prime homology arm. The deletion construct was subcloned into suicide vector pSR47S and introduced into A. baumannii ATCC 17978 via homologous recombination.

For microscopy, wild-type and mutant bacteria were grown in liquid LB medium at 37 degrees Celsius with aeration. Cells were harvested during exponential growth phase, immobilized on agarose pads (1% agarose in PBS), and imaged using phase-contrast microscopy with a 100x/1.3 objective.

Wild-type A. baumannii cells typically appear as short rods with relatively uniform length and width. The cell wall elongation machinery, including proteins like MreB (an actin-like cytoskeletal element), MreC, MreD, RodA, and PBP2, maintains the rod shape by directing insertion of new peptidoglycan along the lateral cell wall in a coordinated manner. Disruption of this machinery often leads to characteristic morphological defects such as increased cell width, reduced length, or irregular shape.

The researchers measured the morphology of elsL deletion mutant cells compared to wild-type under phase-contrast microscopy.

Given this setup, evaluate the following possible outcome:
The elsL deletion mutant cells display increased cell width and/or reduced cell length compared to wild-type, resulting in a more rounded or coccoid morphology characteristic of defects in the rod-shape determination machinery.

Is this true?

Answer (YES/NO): YES